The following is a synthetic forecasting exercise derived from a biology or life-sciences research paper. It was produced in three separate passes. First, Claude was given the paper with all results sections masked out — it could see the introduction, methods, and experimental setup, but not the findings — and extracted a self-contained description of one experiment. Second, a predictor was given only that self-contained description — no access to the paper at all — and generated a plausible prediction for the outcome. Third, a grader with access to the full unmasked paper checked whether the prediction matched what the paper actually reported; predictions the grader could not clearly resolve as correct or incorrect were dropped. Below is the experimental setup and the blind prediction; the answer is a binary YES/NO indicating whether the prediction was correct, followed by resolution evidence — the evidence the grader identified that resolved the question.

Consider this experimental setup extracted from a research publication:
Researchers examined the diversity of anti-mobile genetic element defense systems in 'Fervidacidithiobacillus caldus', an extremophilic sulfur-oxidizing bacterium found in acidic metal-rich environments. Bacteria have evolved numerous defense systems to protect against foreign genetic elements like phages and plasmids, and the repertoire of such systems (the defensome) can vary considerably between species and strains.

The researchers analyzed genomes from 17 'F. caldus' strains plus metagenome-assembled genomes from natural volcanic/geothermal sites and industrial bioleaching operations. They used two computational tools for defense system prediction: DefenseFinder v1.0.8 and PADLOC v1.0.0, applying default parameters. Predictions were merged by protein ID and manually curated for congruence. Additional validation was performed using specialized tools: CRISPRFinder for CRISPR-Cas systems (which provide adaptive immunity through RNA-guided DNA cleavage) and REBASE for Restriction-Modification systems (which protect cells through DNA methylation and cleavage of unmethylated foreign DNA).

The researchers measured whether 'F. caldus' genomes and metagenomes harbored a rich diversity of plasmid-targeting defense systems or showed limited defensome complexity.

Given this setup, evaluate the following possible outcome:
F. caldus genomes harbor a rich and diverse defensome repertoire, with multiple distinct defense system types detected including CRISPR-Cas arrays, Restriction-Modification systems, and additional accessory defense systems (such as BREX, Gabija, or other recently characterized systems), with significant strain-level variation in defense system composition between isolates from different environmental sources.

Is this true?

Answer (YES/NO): YES